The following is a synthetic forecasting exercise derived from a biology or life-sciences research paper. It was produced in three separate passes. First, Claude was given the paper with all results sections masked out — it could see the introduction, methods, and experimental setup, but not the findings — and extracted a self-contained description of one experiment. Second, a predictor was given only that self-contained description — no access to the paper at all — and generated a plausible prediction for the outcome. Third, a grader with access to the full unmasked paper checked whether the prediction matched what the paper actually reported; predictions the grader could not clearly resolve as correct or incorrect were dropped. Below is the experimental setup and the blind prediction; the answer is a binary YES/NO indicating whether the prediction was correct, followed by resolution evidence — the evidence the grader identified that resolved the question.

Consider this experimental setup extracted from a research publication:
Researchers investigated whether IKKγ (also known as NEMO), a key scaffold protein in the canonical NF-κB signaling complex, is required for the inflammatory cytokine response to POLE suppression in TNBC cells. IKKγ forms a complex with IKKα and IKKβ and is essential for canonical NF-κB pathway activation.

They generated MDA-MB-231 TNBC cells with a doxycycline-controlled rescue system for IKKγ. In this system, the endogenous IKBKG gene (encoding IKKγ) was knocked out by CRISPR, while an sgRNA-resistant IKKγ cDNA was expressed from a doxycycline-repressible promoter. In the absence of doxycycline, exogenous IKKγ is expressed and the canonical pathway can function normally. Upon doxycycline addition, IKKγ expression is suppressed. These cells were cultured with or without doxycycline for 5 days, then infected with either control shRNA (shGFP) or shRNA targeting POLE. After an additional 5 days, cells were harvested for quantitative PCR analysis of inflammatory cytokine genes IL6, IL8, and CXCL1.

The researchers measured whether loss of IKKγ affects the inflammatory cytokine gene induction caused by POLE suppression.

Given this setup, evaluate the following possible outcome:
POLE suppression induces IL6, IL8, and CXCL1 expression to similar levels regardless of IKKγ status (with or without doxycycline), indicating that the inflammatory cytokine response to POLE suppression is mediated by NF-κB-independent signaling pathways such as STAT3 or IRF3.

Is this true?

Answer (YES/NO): NO